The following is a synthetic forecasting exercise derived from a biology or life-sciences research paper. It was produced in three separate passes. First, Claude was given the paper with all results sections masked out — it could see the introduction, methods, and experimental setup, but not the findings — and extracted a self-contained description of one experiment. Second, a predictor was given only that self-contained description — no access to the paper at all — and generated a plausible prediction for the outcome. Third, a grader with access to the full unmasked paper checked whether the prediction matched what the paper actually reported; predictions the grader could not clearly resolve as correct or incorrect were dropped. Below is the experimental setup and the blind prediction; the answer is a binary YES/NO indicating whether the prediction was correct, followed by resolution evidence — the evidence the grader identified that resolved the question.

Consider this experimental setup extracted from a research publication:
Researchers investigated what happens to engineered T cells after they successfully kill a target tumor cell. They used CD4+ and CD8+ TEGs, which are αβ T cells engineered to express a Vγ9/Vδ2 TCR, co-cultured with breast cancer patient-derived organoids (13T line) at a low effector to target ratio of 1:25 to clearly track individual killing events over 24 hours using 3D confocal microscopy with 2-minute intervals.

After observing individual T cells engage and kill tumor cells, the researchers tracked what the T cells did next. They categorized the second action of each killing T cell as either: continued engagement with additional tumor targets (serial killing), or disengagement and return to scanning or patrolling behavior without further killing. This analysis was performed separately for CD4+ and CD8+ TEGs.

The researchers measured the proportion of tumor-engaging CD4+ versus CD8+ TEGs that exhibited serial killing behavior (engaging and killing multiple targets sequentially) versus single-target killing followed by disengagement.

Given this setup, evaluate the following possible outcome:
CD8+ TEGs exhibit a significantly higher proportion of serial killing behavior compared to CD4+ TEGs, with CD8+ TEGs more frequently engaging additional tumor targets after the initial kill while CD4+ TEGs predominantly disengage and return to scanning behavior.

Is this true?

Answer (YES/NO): YES